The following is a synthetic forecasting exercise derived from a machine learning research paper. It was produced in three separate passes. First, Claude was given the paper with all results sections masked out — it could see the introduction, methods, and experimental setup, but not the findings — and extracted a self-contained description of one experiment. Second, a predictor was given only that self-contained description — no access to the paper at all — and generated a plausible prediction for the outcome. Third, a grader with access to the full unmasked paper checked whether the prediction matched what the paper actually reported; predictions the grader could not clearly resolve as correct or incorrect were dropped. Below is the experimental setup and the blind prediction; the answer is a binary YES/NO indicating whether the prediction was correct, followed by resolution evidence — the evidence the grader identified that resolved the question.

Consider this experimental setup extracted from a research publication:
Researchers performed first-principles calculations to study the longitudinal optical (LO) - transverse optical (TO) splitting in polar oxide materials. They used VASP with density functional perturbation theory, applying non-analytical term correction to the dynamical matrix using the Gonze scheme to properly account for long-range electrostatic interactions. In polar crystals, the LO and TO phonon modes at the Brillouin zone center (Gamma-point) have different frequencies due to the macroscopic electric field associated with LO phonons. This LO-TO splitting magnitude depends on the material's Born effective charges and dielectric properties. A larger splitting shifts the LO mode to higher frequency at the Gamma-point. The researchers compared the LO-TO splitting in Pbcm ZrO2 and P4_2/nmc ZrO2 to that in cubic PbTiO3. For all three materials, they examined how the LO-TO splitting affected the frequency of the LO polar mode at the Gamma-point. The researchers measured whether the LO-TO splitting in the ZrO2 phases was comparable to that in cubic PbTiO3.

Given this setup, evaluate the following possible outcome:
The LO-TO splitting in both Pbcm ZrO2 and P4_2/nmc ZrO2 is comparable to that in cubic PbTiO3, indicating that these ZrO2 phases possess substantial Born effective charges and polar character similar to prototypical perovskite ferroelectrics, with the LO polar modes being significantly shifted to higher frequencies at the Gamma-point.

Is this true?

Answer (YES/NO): YES